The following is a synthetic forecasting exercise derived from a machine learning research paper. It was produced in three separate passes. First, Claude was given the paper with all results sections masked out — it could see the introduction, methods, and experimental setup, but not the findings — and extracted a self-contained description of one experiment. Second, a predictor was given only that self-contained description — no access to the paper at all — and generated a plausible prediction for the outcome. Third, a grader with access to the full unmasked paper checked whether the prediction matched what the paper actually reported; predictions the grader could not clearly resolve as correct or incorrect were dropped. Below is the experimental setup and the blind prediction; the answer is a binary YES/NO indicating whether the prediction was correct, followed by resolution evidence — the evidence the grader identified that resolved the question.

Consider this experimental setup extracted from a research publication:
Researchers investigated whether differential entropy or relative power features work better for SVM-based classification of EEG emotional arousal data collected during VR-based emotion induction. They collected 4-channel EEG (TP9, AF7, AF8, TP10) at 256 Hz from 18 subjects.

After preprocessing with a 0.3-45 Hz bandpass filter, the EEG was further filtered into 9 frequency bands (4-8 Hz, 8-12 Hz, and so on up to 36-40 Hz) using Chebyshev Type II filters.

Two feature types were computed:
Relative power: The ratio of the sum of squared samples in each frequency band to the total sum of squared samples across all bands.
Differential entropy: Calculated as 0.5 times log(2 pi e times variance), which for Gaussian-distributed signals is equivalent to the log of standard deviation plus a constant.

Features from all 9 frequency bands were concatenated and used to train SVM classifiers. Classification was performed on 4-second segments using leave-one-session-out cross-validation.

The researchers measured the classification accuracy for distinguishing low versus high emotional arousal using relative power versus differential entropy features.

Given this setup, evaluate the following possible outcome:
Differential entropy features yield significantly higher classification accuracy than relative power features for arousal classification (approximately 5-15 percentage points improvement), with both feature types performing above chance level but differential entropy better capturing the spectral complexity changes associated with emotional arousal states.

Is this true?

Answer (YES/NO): NO